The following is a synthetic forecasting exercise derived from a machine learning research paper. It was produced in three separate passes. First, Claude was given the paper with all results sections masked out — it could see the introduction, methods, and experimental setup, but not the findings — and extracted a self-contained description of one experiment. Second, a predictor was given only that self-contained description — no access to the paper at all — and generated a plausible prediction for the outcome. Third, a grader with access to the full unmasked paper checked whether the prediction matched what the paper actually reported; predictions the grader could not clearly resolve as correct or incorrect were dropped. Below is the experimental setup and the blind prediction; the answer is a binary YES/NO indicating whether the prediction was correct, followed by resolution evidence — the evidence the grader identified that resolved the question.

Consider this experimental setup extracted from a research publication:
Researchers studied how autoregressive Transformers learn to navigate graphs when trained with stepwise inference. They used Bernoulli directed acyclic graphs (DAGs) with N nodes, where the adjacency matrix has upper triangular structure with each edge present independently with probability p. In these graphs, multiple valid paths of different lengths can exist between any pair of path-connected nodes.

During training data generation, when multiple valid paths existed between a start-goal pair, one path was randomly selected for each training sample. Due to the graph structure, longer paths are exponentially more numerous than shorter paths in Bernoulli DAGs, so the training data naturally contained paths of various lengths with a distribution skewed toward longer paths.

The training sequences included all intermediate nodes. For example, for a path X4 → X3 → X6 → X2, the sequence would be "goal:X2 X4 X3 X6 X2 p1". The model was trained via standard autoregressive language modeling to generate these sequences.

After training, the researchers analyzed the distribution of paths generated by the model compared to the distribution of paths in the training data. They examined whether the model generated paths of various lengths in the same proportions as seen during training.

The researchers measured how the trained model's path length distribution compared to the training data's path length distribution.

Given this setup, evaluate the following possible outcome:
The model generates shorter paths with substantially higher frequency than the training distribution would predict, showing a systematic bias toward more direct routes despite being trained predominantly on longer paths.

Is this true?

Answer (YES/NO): YES